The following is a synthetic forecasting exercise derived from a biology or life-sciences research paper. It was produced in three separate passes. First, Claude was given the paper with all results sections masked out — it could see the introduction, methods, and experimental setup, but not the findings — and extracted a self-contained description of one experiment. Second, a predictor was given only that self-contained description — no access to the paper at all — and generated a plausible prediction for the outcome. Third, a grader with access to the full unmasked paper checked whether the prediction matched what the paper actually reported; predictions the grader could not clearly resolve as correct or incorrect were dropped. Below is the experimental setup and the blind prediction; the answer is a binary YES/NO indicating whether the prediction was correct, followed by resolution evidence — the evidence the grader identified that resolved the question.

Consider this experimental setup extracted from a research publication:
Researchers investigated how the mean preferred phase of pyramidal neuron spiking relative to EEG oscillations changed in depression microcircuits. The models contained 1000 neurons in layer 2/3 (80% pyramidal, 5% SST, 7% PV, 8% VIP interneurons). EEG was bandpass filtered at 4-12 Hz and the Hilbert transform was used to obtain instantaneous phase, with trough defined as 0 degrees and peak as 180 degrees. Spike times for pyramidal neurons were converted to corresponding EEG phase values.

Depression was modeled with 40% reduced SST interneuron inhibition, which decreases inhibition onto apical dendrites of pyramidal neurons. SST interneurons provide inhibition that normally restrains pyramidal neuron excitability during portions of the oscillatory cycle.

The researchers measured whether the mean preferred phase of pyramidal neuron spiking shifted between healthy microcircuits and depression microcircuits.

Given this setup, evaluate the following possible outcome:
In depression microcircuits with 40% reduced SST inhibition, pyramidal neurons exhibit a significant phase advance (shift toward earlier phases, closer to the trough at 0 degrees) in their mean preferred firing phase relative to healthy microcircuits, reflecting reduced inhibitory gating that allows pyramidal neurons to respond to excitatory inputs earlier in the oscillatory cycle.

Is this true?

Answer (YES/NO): NO